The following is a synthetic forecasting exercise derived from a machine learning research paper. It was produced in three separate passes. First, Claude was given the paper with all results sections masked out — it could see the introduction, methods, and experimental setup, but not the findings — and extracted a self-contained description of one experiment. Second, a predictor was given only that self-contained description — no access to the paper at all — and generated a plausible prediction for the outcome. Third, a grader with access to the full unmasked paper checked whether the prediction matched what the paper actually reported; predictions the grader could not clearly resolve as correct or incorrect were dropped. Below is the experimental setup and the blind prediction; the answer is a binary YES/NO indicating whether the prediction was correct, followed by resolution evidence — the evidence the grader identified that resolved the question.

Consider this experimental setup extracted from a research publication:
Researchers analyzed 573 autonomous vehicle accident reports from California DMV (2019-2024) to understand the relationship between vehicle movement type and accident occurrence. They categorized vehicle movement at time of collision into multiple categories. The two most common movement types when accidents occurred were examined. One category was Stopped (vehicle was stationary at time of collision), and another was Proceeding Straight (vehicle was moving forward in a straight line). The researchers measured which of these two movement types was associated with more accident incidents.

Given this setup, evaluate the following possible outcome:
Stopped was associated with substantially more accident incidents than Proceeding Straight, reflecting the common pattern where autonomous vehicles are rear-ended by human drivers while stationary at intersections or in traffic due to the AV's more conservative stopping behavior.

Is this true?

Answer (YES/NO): YES